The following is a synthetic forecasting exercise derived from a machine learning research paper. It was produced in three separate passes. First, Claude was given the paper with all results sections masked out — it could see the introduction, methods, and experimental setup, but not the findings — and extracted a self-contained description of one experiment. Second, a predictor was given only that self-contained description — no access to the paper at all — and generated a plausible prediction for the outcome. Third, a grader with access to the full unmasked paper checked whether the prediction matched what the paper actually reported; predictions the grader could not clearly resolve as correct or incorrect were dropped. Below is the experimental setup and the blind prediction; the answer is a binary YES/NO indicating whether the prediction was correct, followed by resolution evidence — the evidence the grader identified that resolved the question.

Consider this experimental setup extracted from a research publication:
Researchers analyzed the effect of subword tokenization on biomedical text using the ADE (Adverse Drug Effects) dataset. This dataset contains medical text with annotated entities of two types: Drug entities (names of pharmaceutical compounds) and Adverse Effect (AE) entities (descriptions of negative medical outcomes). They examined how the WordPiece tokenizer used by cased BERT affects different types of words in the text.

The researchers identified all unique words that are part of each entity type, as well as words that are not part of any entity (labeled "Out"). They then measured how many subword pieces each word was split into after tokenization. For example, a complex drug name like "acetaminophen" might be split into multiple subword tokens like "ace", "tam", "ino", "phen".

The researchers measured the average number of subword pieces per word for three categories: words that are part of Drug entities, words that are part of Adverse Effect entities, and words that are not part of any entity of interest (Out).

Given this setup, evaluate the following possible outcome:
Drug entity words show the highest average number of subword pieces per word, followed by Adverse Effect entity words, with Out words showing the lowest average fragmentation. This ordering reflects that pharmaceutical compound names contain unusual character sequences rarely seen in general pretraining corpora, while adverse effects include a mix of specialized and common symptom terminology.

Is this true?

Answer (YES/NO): YES